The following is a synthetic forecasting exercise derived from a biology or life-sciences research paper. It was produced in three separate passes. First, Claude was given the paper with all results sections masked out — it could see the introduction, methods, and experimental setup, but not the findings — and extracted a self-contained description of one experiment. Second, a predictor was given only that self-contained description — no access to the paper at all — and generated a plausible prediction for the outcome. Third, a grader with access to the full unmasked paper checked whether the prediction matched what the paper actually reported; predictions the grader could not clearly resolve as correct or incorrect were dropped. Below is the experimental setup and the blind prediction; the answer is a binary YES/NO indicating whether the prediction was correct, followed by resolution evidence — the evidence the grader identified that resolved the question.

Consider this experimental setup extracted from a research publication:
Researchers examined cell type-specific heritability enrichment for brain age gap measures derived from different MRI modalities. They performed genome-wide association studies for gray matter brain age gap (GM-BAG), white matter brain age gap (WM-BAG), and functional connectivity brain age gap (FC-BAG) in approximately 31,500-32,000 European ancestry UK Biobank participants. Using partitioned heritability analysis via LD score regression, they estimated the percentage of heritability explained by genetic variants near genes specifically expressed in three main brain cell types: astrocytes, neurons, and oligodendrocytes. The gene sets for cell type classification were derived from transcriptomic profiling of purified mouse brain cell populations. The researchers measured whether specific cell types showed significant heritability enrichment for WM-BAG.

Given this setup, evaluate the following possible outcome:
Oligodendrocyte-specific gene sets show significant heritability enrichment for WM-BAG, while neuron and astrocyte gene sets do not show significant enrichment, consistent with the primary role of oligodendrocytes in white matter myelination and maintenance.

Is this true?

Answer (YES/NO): YES